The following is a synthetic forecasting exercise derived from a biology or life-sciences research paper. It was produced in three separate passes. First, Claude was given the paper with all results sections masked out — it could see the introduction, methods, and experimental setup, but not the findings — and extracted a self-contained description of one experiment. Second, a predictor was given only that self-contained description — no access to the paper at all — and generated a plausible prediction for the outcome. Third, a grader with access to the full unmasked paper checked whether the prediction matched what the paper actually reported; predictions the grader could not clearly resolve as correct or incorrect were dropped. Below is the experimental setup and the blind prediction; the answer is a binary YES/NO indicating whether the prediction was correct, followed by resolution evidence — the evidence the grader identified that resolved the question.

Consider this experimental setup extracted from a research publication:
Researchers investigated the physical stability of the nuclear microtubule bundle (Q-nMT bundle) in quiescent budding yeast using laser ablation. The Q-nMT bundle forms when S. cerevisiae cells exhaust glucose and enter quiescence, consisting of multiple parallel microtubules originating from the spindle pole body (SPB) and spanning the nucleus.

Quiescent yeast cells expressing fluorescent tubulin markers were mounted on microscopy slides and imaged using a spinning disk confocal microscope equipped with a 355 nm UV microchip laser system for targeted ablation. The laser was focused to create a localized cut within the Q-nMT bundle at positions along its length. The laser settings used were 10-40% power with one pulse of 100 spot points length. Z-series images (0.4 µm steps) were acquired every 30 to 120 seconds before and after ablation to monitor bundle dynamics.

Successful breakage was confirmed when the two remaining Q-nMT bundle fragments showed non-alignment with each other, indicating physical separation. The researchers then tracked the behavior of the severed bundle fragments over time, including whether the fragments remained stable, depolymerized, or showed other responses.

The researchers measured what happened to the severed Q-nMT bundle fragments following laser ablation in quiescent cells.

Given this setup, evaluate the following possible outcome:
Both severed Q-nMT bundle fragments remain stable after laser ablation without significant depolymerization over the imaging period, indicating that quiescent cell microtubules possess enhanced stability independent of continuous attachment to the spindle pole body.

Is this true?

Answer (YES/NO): YES